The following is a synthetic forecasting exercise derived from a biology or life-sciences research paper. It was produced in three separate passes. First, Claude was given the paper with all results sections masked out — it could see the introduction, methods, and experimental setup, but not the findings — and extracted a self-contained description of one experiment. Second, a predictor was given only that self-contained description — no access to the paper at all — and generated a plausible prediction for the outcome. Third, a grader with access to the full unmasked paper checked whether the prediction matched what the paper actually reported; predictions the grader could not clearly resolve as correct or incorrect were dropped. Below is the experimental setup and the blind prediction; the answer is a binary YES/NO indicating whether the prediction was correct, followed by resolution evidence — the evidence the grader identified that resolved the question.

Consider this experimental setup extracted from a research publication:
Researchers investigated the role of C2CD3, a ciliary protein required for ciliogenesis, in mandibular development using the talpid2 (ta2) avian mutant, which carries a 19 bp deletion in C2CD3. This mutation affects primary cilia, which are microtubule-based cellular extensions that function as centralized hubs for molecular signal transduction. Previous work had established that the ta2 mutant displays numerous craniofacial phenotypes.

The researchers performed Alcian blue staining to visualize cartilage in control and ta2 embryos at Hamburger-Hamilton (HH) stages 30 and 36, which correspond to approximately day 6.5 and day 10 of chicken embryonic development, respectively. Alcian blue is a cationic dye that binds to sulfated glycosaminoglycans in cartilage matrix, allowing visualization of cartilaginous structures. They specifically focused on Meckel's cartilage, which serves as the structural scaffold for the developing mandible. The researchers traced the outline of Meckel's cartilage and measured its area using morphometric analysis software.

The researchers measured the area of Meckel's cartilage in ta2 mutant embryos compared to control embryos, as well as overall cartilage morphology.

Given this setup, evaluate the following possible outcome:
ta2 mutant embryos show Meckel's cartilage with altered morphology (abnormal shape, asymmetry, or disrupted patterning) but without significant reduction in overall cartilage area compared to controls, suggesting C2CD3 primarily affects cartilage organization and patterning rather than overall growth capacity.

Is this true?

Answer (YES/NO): NO